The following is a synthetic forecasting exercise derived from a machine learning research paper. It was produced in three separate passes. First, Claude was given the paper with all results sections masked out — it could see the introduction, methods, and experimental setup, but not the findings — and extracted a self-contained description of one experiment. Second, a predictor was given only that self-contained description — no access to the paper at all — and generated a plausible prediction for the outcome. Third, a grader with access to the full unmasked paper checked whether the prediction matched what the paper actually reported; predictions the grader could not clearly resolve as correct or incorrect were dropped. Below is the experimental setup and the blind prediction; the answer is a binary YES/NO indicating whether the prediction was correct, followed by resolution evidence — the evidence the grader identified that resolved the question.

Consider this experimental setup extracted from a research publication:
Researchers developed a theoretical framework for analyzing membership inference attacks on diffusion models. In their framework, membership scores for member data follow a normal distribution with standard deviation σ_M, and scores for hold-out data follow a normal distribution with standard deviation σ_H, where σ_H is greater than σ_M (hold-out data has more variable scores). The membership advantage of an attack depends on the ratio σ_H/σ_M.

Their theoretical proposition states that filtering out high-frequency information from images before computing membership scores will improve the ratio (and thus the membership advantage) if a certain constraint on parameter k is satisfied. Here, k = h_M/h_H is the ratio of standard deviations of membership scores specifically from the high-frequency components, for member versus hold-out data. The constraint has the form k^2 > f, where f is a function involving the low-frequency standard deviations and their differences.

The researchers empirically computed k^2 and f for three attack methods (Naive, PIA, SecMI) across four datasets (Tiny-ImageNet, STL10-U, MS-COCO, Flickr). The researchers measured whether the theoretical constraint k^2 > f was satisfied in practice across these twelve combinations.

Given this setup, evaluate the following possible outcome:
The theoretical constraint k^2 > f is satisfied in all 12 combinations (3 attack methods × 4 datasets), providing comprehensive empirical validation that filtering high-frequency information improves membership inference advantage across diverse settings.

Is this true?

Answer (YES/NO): YES